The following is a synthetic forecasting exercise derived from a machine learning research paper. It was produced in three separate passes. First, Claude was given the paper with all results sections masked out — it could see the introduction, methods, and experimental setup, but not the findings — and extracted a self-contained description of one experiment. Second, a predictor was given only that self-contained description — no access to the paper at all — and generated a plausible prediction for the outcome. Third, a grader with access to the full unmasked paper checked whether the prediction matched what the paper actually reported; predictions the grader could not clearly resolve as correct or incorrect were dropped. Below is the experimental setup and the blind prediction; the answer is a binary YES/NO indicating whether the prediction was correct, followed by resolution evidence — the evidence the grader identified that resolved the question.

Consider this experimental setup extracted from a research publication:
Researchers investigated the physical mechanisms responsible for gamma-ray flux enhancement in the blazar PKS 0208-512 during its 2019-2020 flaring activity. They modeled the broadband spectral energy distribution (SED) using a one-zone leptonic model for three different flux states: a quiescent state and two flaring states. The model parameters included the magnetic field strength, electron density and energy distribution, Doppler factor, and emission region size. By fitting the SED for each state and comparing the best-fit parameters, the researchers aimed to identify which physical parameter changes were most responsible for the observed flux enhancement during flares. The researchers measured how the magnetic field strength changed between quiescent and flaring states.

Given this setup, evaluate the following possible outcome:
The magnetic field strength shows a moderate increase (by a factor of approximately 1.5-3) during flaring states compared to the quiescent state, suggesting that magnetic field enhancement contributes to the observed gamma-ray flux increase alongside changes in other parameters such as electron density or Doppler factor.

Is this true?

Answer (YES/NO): NO